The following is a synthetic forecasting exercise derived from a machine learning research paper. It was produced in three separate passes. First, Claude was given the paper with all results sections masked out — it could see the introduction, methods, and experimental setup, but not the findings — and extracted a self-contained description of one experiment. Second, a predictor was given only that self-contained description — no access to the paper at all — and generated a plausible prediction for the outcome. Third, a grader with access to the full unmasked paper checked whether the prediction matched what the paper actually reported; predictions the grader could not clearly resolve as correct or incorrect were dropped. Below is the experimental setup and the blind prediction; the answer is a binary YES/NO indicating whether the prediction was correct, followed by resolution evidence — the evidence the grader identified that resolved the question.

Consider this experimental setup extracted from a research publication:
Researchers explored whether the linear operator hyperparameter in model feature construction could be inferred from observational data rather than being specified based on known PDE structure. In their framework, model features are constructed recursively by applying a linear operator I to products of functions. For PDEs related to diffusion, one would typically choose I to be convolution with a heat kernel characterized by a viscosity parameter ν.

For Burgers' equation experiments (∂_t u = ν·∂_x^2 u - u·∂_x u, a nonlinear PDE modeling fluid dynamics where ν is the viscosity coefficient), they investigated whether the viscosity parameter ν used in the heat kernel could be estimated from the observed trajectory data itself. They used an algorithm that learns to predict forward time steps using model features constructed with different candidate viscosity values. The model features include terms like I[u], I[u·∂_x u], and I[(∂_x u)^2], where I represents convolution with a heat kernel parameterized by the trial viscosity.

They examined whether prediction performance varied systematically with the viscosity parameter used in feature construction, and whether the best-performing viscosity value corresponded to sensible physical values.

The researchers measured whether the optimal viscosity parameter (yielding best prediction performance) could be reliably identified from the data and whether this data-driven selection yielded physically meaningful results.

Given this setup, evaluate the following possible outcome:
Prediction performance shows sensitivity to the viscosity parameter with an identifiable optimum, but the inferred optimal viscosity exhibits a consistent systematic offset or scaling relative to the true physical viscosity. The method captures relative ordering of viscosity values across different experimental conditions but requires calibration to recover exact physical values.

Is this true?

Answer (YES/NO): NO